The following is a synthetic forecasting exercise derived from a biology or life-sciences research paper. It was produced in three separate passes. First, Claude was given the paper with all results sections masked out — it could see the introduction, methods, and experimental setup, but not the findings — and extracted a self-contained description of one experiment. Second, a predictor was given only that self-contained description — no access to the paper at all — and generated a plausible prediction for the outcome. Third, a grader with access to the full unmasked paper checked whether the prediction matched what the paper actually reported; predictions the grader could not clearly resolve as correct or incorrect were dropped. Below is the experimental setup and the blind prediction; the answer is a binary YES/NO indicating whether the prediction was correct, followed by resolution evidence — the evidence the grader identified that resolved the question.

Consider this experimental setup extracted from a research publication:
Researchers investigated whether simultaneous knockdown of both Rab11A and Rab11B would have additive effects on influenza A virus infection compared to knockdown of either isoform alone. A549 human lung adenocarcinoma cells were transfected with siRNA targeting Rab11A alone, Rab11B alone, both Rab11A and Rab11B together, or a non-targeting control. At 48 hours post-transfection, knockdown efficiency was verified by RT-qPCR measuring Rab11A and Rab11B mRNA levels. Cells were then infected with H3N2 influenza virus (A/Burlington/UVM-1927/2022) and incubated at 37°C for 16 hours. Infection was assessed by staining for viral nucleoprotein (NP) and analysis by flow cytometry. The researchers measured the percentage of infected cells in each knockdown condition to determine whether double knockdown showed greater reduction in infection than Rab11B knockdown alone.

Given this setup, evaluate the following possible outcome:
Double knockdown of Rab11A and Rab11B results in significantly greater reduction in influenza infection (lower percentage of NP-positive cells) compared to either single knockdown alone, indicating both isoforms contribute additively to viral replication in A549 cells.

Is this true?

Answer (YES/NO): NO